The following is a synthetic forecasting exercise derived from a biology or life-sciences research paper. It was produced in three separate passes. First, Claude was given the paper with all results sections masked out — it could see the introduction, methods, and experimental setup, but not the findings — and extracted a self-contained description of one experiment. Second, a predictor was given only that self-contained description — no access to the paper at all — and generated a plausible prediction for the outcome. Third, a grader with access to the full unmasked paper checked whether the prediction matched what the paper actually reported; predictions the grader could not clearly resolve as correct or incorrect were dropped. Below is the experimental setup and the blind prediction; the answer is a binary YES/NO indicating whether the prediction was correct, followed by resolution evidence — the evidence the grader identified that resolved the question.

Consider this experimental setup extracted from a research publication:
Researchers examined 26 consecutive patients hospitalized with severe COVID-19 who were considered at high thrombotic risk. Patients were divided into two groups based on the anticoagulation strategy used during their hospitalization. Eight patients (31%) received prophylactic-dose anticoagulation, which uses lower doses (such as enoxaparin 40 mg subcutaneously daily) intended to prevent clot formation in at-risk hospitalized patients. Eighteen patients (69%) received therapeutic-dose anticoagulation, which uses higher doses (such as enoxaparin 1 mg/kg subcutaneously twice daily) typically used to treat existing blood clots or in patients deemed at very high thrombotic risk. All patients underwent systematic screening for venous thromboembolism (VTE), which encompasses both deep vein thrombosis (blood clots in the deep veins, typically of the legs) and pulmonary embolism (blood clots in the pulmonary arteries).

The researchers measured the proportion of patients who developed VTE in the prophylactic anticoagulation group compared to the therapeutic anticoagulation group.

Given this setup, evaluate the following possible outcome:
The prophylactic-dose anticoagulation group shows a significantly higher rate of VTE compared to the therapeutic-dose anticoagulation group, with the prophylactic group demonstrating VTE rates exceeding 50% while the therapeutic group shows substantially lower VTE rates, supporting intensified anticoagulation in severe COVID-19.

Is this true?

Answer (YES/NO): YES